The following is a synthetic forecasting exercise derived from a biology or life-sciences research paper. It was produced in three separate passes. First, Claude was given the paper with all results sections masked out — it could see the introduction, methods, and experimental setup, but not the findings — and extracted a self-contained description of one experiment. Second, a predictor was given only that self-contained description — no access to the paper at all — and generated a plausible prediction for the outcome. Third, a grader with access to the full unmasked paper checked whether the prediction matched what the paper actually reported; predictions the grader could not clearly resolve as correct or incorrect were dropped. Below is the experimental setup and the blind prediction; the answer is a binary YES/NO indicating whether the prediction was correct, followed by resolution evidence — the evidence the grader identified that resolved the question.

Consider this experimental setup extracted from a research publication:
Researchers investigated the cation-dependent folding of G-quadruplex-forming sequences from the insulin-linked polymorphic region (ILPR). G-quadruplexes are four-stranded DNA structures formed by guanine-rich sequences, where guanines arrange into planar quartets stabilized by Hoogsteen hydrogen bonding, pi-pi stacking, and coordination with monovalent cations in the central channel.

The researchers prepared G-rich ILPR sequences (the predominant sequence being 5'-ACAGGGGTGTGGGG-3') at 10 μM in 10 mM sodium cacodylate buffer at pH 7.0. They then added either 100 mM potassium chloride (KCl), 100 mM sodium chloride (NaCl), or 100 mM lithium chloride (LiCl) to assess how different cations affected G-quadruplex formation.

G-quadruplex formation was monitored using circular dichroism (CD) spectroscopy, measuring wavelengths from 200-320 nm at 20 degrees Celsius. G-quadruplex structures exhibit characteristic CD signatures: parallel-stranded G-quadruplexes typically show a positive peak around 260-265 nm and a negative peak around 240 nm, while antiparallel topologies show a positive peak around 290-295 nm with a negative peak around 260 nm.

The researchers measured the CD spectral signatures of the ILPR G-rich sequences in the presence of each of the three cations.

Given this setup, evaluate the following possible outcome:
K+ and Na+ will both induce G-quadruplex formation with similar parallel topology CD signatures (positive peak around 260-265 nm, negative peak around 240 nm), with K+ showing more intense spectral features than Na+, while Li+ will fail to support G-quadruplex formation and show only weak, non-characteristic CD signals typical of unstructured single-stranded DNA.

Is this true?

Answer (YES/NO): NO